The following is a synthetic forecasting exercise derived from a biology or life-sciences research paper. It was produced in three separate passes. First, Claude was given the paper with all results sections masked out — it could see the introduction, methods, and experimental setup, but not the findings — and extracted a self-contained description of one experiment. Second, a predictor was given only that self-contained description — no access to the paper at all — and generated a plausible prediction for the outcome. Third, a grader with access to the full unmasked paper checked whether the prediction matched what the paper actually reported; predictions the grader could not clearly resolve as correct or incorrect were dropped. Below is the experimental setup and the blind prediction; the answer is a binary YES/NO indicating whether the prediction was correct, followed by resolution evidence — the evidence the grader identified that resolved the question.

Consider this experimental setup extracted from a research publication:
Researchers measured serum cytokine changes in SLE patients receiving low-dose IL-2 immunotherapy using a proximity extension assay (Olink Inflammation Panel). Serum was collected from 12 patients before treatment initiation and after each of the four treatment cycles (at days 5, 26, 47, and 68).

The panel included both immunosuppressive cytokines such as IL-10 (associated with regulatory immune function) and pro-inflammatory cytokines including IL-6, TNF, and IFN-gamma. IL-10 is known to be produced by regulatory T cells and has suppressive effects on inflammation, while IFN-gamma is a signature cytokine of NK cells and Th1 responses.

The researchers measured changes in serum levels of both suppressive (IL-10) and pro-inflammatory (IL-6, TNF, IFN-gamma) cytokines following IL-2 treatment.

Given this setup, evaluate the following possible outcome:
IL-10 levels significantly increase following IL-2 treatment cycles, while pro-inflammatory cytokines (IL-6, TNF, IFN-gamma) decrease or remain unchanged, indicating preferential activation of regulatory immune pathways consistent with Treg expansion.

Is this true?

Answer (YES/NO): NO